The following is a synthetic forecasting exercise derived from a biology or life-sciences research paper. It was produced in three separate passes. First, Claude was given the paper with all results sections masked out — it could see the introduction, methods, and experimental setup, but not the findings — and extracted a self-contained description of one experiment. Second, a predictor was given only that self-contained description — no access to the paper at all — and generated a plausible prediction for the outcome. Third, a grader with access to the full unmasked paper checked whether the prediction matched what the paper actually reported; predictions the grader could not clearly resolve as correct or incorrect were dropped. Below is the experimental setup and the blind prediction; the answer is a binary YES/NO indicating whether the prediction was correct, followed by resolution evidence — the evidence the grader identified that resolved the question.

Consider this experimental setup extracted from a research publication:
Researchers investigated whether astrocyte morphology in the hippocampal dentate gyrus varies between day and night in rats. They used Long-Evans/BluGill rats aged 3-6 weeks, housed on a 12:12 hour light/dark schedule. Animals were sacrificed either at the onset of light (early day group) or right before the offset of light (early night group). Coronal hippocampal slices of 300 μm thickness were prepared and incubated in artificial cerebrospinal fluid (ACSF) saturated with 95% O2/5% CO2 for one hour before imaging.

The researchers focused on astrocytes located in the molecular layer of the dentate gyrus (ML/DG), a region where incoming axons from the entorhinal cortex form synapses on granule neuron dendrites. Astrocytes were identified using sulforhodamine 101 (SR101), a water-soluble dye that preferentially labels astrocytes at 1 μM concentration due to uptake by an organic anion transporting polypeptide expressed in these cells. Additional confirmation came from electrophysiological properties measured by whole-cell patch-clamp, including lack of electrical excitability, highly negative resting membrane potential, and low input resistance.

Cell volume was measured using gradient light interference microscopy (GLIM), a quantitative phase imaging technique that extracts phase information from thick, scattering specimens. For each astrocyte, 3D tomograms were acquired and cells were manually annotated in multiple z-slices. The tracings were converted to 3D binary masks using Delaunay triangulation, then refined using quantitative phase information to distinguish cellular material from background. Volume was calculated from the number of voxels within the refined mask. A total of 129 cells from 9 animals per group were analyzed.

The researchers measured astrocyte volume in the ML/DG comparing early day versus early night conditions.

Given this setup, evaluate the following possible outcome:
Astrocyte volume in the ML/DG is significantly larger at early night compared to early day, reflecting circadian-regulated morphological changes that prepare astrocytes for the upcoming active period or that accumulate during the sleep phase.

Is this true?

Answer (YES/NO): NO